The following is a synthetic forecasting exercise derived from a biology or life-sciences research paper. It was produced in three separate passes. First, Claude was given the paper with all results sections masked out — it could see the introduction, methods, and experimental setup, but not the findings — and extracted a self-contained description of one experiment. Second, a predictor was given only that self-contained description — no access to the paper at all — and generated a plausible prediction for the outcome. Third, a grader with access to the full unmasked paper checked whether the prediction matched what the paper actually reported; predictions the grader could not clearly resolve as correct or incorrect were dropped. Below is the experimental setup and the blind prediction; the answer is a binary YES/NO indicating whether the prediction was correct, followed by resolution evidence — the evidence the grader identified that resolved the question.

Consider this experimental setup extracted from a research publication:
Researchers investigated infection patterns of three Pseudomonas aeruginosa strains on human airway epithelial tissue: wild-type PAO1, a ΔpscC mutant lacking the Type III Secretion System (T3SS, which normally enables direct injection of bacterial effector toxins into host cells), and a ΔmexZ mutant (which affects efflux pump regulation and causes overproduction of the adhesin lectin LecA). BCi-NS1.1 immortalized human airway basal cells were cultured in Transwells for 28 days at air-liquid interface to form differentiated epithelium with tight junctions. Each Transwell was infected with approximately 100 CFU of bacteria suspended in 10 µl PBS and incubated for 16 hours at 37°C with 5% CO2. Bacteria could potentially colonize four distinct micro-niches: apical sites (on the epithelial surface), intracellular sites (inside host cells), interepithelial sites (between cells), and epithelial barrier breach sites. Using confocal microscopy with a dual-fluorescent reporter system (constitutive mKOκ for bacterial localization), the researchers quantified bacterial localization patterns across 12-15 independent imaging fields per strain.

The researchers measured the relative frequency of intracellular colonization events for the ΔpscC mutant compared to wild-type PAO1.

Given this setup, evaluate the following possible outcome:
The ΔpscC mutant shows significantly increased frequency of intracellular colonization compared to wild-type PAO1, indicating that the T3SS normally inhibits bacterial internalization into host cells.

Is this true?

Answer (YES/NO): YES